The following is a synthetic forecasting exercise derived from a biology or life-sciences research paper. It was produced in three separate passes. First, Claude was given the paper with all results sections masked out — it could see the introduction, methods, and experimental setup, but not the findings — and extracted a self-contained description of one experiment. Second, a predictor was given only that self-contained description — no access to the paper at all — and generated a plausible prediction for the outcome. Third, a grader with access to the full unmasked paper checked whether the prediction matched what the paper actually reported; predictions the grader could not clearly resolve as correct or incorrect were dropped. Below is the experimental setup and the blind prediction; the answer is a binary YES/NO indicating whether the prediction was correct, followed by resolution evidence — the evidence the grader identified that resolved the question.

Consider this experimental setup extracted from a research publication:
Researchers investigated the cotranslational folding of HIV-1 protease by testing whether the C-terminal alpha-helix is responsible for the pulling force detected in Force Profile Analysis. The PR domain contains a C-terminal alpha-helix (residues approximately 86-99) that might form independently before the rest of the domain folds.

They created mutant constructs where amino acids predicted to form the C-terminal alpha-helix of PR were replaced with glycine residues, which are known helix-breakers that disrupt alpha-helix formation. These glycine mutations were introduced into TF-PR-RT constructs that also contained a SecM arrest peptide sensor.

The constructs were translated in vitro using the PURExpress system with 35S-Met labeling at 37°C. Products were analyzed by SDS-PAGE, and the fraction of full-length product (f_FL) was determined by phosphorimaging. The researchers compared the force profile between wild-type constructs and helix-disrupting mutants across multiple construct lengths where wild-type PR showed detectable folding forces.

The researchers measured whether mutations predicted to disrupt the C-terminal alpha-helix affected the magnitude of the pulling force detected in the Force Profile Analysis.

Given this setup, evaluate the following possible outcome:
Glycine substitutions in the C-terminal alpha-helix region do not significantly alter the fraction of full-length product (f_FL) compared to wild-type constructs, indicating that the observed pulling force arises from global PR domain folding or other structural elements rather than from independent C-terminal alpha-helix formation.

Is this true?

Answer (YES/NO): NO